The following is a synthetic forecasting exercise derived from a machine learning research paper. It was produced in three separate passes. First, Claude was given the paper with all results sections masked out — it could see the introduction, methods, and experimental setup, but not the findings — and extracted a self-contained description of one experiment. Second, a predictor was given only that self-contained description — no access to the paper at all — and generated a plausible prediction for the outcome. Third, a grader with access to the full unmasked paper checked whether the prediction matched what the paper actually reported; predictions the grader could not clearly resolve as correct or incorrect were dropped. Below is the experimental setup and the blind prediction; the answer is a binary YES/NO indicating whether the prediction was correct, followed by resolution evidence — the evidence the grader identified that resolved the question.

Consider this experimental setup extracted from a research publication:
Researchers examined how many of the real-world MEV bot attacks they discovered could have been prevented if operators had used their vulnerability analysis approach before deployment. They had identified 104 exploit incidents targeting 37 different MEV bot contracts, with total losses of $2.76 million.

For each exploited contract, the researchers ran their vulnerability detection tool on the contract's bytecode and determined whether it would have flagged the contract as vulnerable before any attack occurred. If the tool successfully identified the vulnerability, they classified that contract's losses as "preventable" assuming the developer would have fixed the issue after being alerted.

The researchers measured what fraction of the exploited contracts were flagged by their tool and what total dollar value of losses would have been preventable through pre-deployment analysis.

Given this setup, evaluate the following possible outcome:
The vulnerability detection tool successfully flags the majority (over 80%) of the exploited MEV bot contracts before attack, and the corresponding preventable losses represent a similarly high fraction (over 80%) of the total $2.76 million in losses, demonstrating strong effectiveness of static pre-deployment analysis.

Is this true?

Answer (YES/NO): NO